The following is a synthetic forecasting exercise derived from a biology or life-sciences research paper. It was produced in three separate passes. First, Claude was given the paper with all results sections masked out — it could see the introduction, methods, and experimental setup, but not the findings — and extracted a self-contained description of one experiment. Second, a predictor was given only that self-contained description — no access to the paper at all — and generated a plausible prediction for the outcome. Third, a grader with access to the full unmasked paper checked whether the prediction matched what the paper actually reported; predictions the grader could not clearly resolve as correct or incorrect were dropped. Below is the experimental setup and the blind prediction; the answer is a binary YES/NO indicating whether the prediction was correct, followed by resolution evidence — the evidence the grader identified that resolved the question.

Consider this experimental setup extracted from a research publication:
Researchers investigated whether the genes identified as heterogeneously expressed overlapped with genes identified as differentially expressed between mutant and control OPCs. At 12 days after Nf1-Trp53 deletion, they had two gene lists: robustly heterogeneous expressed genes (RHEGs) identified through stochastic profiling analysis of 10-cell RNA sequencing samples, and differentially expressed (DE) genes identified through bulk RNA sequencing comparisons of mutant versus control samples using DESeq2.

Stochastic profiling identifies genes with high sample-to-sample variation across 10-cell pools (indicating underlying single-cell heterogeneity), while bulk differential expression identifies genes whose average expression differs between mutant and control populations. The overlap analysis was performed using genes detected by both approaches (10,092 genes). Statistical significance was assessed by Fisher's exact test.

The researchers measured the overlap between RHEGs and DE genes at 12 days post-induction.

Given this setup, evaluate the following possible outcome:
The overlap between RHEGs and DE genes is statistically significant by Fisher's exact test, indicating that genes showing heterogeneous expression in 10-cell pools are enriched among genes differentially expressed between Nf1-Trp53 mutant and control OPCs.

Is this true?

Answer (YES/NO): NO